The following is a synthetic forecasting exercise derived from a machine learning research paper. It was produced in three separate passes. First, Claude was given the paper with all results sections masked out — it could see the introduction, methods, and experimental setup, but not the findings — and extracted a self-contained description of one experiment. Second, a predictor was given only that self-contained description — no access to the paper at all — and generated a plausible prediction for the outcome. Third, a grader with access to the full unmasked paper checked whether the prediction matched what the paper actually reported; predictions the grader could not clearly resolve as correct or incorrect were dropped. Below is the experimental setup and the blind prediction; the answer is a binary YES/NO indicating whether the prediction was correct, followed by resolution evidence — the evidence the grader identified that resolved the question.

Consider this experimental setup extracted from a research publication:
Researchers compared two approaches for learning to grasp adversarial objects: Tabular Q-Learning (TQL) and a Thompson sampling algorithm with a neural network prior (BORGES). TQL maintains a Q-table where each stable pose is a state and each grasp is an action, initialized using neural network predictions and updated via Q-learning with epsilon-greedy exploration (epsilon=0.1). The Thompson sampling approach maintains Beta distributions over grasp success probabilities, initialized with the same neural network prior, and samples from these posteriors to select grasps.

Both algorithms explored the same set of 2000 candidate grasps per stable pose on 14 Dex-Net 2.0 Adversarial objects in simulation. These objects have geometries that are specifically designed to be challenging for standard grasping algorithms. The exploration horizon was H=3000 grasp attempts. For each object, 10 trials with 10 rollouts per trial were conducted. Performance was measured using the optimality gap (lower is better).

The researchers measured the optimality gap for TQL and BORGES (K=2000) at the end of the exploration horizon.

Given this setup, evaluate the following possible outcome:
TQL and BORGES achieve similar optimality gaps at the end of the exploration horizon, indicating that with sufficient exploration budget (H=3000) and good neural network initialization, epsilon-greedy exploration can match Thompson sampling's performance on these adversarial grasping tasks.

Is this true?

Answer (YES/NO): NO